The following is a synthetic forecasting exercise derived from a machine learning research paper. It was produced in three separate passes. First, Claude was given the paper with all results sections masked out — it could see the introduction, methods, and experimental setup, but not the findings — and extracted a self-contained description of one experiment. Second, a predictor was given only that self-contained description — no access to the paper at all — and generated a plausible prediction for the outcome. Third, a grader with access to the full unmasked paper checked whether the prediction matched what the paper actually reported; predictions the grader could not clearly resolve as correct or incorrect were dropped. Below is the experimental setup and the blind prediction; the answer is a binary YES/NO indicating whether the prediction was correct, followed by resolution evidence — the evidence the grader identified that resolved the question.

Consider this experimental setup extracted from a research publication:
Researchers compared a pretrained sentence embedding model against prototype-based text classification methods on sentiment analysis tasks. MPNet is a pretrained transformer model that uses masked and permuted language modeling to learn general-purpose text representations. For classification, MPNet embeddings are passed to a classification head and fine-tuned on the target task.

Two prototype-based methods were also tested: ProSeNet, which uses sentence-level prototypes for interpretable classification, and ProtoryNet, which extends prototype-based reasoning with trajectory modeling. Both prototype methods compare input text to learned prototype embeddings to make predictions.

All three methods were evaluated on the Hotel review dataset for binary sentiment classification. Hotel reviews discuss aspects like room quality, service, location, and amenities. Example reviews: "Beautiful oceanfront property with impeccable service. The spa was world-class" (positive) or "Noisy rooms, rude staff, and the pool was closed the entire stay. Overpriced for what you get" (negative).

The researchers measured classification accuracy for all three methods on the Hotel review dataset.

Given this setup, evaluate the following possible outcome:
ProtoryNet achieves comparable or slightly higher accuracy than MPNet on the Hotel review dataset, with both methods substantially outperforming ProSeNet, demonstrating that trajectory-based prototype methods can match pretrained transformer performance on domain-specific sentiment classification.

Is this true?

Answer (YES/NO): NO